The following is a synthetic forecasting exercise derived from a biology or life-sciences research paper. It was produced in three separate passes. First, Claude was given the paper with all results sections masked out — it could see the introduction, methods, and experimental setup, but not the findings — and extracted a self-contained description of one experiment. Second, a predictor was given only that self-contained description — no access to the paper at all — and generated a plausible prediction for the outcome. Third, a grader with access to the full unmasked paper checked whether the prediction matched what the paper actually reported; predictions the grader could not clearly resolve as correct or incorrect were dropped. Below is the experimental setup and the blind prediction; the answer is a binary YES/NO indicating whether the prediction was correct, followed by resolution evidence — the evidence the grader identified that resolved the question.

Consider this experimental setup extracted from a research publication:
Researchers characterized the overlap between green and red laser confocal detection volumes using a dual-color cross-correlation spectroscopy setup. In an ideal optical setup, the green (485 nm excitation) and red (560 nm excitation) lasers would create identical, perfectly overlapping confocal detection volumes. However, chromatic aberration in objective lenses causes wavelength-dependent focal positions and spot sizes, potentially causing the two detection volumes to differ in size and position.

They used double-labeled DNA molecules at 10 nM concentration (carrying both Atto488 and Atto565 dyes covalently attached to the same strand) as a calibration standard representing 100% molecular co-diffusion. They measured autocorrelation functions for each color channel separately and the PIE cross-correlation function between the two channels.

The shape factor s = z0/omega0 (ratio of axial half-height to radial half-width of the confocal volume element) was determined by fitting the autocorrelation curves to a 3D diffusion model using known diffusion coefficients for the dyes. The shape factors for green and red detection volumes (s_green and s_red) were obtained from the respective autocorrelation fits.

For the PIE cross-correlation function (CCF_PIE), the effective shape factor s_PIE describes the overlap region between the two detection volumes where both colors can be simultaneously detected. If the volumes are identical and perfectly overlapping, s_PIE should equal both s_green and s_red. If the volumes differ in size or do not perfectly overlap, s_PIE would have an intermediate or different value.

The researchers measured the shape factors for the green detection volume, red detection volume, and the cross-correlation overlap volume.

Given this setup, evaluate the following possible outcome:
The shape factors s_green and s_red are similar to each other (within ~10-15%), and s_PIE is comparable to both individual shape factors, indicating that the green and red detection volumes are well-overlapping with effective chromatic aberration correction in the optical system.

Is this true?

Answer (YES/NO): NO